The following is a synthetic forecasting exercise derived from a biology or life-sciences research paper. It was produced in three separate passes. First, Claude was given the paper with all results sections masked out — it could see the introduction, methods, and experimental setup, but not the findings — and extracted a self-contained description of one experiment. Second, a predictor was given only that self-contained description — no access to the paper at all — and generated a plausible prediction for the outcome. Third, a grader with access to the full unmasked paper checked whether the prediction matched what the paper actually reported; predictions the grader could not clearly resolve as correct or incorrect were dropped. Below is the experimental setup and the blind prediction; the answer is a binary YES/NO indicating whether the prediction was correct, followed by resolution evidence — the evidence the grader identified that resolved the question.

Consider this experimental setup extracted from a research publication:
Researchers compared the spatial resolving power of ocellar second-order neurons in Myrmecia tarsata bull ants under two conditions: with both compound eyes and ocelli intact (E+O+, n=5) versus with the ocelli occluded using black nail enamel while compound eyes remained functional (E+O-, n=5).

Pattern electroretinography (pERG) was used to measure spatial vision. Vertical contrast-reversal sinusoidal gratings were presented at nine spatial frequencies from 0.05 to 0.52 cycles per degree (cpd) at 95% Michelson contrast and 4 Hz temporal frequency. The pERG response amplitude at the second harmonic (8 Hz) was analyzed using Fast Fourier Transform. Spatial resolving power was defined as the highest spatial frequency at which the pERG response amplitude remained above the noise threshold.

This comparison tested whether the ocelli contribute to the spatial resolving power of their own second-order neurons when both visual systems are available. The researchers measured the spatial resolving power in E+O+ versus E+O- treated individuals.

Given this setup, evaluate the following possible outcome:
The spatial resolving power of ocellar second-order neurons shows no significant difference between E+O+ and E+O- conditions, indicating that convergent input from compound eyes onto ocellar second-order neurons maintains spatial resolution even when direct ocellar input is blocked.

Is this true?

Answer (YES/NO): NO